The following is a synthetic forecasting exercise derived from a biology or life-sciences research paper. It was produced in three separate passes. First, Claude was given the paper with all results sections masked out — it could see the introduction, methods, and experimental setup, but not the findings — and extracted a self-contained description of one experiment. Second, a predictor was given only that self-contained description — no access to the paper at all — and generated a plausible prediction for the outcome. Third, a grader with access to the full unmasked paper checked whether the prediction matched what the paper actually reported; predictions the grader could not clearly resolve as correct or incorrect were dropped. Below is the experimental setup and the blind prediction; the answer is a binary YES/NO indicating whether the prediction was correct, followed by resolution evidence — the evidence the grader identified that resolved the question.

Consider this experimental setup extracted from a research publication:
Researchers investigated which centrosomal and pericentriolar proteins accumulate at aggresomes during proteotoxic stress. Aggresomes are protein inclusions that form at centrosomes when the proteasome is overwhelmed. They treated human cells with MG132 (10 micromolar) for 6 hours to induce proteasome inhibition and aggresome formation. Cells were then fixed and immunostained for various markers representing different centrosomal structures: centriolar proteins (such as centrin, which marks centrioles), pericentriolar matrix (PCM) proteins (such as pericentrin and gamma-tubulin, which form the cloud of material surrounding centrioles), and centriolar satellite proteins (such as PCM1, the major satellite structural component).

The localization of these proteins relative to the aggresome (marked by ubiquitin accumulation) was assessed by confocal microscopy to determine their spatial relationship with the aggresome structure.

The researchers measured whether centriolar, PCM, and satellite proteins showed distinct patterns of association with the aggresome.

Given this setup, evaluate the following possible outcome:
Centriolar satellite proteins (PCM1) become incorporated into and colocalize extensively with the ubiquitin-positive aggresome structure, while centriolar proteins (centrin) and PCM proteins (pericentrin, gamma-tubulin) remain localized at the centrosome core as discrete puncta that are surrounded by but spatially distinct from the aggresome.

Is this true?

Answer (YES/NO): NO